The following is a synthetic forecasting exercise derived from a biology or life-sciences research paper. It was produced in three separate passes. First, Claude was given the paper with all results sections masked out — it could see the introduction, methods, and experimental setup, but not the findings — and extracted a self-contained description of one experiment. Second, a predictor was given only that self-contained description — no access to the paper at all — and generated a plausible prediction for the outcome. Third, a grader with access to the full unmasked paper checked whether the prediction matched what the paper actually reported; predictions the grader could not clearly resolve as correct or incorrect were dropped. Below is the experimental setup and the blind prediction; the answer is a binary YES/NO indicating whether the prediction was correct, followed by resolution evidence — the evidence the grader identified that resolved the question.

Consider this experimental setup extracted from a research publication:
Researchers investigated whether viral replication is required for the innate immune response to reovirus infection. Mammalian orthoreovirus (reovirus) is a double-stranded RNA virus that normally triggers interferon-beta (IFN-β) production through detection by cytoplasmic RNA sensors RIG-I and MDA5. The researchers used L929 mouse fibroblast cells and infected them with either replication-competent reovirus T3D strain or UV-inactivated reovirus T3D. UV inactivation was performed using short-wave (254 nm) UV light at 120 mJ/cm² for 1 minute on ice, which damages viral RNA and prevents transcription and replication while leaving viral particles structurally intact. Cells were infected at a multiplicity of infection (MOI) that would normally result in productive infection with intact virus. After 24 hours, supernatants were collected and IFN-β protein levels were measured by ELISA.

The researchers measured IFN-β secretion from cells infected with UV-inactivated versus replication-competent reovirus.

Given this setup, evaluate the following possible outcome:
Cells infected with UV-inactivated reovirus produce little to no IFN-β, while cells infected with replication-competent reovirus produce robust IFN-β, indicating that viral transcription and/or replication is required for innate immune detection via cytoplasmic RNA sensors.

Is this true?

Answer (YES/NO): NO